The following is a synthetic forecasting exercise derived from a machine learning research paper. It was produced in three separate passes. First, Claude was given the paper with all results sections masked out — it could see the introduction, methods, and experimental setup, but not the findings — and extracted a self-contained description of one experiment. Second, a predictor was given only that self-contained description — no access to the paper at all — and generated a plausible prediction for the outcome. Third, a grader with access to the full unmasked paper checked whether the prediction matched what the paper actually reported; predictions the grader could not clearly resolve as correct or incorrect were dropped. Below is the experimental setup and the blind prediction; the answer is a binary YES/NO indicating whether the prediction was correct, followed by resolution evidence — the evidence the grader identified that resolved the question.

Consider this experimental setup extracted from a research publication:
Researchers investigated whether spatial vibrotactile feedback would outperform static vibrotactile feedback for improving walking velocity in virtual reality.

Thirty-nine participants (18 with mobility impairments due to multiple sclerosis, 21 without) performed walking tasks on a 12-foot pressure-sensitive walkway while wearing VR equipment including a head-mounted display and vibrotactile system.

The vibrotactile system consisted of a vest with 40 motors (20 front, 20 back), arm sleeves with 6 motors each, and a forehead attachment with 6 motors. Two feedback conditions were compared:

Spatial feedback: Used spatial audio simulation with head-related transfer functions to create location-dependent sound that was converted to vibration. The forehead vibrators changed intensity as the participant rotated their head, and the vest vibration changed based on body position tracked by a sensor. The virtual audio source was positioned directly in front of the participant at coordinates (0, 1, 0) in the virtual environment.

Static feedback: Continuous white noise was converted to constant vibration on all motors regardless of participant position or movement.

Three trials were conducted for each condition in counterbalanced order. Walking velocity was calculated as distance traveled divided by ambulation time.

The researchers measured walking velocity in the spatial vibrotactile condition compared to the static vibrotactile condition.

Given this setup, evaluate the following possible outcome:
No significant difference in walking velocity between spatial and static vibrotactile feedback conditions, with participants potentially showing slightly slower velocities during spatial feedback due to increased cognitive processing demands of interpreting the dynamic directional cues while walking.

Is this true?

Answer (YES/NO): NO